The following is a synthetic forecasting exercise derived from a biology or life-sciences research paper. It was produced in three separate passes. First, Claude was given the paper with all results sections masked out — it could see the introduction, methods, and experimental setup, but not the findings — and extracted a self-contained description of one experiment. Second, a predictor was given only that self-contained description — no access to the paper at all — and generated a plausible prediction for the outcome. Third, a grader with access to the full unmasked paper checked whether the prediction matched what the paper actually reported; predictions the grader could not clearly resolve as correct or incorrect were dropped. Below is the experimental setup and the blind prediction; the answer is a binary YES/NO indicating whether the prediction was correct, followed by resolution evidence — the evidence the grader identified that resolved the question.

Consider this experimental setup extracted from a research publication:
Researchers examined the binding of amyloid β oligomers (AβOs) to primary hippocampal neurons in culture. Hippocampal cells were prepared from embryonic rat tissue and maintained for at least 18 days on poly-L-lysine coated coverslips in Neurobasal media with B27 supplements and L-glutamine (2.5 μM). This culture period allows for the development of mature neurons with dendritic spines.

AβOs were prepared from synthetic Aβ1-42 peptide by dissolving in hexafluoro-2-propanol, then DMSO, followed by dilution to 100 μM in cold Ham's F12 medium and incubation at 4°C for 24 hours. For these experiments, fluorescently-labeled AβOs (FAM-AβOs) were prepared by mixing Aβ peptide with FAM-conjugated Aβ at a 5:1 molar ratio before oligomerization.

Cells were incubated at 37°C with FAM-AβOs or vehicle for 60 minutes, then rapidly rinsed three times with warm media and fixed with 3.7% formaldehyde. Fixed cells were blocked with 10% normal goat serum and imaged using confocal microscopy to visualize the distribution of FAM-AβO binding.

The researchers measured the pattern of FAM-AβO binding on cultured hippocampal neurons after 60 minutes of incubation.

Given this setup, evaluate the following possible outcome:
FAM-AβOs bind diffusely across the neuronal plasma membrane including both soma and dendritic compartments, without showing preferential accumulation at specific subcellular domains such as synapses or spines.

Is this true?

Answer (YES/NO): NO